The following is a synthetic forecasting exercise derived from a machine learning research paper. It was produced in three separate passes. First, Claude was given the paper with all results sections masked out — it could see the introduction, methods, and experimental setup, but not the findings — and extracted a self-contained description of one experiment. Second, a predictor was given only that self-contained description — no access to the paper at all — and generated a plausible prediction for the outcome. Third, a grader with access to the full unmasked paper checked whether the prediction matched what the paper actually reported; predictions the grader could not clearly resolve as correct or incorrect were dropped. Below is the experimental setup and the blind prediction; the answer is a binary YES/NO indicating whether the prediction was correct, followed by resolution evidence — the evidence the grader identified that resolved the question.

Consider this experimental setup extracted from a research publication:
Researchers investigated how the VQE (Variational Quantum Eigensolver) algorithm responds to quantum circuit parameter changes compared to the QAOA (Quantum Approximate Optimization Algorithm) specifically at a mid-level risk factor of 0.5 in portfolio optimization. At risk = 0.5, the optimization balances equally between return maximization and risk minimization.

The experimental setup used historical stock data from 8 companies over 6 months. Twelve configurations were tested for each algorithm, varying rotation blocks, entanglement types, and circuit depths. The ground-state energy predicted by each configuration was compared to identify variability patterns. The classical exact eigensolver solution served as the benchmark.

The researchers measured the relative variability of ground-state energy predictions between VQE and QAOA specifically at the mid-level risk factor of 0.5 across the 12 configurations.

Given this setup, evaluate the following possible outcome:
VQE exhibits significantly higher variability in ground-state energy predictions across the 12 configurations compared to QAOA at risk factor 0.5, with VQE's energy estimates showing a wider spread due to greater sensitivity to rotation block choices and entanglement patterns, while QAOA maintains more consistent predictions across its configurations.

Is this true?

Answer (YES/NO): YES